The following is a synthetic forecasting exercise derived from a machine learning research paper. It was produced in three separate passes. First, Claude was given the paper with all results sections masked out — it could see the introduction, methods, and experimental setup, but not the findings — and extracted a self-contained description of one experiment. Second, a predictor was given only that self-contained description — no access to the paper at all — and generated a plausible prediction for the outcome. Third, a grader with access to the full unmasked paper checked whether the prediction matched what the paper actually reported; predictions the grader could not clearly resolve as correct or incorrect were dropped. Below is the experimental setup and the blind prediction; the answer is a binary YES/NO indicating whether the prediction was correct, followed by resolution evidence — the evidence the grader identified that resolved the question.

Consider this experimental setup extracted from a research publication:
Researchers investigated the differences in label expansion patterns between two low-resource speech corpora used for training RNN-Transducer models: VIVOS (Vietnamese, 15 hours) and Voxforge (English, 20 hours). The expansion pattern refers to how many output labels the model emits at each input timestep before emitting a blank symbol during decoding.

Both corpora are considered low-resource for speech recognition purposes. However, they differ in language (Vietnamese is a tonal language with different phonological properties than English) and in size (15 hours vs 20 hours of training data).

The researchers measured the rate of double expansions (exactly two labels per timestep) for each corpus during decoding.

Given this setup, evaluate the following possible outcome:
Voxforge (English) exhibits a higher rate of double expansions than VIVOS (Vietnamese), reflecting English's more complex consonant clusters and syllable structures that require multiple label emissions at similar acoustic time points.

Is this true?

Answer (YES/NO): NO